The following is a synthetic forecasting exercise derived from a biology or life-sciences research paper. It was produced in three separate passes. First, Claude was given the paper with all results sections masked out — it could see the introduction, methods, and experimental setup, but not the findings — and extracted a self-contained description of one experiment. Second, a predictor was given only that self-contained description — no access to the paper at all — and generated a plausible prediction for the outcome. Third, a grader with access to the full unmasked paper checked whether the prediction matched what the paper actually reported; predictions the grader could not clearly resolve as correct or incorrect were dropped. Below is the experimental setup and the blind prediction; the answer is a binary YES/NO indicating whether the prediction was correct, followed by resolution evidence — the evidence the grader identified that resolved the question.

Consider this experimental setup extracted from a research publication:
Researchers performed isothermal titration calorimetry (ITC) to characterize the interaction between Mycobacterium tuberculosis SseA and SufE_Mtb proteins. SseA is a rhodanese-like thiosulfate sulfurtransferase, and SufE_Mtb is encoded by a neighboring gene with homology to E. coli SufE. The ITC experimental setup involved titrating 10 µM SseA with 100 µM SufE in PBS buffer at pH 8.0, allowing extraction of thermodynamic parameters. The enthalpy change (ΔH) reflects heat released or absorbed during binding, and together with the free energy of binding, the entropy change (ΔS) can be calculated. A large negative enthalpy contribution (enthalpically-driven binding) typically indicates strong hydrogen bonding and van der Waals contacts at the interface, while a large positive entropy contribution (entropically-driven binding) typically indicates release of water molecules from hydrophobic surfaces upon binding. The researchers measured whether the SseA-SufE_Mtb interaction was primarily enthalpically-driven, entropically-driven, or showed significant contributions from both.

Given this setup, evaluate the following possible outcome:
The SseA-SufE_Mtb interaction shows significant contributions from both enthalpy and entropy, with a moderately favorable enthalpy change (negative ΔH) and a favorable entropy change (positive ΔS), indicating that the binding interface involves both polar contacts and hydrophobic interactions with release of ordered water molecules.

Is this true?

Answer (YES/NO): NO